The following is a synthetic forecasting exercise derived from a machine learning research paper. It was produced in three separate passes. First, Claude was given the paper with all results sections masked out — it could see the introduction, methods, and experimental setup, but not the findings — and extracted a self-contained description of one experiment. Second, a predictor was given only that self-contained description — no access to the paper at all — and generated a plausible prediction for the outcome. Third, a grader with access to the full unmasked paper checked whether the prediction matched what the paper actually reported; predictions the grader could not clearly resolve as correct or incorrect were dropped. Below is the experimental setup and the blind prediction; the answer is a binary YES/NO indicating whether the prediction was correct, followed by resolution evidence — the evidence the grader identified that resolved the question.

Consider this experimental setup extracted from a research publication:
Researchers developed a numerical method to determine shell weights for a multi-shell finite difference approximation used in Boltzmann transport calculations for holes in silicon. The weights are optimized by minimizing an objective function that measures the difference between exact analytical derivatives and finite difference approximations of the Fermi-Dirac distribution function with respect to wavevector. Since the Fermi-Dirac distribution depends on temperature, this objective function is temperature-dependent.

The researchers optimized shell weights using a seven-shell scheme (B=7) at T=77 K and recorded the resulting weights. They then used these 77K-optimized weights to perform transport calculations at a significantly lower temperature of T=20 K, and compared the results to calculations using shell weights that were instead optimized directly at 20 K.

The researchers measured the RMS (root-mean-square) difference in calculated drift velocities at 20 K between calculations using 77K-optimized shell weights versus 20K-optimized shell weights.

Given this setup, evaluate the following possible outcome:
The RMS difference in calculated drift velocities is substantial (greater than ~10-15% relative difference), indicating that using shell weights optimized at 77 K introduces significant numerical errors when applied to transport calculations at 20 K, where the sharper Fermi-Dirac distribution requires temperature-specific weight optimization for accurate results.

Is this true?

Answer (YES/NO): NO